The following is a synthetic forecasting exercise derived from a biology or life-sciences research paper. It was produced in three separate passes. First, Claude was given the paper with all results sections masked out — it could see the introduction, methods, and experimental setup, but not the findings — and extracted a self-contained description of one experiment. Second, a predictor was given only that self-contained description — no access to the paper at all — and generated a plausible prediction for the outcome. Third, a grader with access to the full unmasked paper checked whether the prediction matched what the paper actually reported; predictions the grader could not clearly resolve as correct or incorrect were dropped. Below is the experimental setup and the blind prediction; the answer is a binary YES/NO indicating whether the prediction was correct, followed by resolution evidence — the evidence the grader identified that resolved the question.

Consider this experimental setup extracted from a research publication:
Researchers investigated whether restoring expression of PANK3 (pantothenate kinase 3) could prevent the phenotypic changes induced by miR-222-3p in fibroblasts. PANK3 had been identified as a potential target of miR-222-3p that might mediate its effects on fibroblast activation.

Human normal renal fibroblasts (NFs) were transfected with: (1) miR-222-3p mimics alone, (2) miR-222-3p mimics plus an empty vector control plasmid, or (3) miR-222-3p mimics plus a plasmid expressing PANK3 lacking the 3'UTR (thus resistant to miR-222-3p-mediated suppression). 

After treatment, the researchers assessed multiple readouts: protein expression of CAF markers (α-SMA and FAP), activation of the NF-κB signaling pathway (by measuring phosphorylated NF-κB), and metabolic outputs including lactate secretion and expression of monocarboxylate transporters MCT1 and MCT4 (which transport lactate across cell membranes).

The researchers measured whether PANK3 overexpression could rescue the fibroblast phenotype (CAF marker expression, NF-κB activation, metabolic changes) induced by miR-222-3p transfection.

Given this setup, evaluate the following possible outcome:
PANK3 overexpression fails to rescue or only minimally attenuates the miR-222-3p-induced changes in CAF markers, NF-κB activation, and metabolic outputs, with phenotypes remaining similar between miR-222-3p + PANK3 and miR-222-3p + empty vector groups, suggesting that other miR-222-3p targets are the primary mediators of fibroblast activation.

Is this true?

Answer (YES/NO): NO